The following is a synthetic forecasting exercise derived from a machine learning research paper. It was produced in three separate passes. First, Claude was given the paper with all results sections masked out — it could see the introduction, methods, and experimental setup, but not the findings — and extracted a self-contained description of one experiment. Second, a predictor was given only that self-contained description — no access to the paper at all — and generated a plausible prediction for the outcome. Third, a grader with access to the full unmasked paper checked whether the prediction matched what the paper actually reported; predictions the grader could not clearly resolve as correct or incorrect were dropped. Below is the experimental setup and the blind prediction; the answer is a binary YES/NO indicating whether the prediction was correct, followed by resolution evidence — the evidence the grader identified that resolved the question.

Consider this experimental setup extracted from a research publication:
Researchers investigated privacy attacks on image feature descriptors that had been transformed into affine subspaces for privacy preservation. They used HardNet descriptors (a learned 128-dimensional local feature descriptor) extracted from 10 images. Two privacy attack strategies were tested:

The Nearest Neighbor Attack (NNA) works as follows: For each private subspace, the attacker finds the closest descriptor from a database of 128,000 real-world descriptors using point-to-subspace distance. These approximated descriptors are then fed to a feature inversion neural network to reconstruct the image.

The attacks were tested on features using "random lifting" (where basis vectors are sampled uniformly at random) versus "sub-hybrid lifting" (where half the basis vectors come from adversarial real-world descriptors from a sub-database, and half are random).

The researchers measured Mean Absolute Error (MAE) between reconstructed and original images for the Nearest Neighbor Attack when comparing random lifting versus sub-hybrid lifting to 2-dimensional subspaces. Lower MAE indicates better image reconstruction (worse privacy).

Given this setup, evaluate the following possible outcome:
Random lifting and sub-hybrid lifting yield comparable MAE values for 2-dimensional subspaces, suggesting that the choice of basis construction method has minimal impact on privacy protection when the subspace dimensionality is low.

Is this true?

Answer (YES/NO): NO